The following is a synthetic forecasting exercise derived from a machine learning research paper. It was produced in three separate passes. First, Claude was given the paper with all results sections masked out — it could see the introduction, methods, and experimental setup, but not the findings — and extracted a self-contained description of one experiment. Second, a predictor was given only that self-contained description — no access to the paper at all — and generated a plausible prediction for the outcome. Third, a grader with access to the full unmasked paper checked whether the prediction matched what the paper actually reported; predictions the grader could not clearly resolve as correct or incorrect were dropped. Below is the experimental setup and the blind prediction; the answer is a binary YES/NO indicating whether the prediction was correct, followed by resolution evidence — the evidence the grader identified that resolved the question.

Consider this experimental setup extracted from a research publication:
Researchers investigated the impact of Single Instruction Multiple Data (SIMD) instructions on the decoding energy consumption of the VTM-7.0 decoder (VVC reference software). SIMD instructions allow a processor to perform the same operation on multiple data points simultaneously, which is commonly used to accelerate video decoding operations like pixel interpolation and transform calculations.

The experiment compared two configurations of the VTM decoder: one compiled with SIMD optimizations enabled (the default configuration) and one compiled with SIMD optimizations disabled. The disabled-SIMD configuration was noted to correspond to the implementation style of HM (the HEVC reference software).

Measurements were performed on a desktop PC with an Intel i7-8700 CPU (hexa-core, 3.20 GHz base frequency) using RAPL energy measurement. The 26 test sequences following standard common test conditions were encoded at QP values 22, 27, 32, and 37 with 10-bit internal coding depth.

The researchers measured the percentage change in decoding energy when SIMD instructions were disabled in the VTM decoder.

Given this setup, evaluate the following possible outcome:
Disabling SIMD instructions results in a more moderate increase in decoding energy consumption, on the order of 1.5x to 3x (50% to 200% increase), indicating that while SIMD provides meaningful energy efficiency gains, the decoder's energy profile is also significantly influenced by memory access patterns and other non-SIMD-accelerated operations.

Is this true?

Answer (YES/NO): NO